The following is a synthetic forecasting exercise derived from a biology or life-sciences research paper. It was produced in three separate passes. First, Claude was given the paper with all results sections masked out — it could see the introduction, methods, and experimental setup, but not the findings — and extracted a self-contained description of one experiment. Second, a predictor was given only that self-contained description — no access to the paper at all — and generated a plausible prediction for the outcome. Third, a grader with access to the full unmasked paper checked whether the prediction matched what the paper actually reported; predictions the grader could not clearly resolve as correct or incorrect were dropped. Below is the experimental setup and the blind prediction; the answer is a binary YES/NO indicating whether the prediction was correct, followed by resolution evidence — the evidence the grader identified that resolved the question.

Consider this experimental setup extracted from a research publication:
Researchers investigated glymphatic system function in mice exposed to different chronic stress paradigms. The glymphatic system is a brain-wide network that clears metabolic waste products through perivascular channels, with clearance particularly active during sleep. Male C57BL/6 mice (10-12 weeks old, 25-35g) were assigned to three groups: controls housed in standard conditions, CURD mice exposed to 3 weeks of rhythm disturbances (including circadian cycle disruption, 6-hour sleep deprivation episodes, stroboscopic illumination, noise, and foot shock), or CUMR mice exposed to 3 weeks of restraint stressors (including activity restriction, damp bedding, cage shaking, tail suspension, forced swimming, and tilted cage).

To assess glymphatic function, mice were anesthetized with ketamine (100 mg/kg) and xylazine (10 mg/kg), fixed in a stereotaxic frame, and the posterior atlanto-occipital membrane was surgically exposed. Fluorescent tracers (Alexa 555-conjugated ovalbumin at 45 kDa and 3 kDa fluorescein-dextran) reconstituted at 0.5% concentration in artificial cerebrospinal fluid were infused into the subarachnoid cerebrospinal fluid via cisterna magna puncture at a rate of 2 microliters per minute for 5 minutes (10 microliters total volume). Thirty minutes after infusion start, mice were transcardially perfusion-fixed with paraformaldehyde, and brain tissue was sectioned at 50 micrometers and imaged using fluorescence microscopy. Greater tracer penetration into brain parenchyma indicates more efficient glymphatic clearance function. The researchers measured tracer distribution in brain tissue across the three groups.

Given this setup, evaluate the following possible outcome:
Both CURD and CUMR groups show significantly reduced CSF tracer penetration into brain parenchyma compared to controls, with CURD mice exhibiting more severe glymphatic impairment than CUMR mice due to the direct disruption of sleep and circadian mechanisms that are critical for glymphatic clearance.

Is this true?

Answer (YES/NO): NO